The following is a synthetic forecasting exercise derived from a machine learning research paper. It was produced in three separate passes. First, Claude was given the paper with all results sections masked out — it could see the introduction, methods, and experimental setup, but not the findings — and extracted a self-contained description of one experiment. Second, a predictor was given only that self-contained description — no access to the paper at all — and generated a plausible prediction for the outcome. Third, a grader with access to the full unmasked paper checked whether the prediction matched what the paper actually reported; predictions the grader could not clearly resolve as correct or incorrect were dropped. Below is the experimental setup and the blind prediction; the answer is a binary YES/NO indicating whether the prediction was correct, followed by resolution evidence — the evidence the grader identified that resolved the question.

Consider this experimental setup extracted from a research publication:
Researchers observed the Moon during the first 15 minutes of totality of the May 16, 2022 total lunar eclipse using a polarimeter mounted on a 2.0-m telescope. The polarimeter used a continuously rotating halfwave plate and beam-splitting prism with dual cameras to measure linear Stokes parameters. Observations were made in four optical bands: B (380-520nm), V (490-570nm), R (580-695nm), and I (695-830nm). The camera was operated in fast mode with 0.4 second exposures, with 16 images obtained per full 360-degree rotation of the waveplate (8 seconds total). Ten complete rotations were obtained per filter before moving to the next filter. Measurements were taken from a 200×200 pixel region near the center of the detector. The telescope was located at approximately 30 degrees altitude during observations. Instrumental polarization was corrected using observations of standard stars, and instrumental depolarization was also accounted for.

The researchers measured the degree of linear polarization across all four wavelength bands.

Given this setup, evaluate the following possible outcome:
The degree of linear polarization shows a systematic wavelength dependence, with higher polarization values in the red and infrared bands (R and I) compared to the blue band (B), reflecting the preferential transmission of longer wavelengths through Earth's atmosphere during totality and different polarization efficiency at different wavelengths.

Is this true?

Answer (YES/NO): NO